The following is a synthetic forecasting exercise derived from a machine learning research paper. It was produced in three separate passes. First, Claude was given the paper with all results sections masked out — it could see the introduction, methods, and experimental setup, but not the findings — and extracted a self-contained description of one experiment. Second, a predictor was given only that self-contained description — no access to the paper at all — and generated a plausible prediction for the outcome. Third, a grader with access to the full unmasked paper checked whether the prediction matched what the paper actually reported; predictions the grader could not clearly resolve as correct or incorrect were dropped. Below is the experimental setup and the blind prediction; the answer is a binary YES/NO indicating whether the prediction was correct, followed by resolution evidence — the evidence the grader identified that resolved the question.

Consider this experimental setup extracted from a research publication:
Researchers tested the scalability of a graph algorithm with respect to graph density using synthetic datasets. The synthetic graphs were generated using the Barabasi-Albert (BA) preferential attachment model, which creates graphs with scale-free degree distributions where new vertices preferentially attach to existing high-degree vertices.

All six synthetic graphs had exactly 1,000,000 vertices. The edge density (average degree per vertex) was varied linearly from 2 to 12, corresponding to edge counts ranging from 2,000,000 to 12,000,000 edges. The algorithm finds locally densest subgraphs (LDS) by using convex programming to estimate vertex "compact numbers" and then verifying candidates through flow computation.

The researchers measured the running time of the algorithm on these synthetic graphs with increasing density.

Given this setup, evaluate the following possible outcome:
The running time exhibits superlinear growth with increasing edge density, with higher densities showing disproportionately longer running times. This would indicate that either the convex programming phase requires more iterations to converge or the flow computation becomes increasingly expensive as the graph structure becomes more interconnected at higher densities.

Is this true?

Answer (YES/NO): NO